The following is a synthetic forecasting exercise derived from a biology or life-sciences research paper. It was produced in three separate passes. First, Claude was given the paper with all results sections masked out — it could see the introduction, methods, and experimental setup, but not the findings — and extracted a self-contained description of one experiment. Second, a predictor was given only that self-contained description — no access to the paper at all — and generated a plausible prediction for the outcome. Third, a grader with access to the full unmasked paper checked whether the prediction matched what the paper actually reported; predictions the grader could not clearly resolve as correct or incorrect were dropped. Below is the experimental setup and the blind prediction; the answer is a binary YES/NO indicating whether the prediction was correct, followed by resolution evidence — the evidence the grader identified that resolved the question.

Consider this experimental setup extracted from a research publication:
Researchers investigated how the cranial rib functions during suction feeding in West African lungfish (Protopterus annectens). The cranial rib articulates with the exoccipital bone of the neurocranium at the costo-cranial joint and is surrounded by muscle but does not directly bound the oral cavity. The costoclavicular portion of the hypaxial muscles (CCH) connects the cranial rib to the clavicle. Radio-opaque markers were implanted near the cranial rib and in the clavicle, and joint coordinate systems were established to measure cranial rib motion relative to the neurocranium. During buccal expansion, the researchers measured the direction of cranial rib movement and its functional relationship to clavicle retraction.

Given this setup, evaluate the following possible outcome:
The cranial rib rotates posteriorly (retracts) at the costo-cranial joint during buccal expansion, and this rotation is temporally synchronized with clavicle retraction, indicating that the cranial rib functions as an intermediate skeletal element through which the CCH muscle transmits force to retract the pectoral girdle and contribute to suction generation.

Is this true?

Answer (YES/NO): NO